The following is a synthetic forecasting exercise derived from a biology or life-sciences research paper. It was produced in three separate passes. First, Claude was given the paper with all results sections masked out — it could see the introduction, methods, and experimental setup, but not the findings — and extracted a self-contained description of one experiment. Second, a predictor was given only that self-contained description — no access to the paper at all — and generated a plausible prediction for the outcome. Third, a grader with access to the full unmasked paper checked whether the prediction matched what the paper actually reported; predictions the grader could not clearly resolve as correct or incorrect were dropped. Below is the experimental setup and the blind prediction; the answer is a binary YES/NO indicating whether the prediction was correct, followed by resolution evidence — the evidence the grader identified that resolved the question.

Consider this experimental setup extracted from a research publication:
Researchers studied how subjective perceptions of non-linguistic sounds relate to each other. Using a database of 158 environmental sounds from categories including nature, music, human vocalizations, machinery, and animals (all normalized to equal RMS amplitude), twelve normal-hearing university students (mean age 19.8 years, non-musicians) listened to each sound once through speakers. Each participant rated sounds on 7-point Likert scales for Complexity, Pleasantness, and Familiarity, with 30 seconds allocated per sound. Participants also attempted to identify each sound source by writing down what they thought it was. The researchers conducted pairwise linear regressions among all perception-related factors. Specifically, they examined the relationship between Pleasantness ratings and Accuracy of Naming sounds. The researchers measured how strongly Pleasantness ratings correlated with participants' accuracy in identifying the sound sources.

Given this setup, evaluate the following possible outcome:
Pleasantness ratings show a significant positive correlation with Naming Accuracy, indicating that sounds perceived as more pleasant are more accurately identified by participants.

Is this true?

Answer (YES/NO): YES